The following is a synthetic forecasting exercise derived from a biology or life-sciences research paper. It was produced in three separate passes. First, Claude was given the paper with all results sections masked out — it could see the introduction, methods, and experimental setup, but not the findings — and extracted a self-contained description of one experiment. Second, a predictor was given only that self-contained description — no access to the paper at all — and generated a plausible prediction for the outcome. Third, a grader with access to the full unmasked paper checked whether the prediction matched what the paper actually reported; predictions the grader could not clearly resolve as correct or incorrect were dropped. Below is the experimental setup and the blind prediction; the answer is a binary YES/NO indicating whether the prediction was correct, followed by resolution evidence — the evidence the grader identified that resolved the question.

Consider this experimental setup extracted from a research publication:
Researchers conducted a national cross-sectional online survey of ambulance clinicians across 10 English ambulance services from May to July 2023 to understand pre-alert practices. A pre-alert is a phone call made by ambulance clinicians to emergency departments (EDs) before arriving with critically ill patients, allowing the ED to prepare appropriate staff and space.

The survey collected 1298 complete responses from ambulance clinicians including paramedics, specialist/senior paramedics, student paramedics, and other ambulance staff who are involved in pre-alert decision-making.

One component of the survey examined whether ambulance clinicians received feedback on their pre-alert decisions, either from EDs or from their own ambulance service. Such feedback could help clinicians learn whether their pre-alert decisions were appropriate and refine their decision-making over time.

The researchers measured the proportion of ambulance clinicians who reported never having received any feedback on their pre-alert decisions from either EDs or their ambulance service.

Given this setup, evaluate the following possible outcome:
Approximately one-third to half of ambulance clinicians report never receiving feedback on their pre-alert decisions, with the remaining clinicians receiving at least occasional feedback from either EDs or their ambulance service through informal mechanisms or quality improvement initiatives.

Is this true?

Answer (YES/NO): NO